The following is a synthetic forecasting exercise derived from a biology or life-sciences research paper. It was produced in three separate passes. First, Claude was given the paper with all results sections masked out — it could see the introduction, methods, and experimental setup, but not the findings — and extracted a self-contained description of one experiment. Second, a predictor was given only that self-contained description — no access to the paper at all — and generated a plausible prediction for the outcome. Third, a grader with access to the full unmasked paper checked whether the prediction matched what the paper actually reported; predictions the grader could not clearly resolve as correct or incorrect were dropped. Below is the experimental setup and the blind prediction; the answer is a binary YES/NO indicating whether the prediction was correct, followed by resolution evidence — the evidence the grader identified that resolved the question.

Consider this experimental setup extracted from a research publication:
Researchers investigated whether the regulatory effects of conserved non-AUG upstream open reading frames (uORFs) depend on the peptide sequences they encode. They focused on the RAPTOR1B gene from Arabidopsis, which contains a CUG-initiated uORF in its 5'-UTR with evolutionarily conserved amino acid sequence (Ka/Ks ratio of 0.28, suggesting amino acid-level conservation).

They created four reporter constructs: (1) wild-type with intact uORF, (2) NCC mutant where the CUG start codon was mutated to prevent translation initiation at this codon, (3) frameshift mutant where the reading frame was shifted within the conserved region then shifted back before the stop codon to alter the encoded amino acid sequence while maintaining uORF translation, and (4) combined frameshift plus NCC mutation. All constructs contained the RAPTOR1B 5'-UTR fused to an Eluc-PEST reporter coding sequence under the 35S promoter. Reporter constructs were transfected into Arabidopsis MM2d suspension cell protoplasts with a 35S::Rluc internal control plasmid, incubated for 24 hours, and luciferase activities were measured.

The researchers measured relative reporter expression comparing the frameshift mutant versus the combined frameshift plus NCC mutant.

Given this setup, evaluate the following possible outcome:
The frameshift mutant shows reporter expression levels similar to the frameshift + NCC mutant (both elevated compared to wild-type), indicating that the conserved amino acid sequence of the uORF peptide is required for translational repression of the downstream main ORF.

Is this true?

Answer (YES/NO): YES